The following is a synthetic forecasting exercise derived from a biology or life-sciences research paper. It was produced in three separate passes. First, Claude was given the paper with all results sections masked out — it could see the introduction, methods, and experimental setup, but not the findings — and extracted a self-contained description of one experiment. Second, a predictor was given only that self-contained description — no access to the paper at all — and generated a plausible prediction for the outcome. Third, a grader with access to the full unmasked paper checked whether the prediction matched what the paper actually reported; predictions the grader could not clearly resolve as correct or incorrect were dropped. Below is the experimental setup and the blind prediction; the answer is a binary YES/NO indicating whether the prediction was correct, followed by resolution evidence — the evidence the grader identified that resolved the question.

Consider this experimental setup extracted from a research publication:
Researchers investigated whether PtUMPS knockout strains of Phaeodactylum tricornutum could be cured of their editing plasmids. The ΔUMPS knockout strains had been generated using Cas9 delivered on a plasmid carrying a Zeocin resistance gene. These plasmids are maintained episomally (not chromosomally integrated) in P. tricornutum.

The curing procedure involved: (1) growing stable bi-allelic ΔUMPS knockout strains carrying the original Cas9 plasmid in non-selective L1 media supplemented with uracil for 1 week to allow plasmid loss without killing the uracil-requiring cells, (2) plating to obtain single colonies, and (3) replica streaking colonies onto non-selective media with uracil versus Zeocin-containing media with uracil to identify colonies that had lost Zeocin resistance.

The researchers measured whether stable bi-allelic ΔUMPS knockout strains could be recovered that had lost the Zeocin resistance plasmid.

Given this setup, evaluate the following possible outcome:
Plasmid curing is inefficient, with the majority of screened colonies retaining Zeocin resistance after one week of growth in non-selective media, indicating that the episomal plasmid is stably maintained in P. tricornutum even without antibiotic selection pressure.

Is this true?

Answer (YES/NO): NO